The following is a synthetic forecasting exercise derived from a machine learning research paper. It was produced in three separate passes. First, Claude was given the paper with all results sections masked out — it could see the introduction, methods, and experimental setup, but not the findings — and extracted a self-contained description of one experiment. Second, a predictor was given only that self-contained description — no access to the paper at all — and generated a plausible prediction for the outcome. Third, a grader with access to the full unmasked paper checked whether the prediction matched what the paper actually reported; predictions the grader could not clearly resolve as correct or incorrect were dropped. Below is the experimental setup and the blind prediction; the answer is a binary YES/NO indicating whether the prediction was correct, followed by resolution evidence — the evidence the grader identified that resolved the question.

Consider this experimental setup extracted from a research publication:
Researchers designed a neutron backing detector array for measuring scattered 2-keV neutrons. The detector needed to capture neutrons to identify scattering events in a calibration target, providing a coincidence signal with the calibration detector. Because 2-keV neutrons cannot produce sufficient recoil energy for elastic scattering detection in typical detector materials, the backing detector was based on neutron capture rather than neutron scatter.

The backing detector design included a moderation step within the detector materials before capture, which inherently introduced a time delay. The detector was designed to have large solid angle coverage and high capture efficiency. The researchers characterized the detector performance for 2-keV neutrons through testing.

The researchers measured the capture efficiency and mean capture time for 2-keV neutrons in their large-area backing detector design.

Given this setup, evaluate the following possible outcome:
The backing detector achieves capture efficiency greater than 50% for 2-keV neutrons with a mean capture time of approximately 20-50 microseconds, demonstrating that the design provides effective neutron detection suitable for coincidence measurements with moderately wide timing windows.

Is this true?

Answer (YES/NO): NO